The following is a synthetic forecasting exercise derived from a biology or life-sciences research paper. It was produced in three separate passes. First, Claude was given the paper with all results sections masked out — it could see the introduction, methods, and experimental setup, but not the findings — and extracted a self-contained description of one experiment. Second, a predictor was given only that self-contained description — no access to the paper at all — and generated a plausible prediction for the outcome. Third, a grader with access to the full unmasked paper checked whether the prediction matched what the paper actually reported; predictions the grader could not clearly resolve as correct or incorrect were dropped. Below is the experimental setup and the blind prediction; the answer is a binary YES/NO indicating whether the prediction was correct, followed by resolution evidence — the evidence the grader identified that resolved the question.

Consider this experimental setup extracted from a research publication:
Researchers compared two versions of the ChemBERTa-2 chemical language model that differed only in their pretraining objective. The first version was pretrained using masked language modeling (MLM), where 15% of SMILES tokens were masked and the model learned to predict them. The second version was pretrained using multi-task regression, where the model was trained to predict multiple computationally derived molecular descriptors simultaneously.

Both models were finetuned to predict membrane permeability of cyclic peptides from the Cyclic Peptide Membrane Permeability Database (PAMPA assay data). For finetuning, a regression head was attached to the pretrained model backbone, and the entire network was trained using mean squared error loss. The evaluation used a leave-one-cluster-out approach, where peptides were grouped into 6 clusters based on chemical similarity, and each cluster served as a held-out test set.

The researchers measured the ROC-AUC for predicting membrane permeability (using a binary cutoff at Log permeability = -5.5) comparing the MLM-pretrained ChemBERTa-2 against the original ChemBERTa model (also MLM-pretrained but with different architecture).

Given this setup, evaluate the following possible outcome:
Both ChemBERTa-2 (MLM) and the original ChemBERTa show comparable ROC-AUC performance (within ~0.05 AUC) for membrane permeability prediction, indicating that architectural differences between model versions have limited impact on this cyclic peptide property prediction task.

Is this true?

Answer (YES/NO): NO